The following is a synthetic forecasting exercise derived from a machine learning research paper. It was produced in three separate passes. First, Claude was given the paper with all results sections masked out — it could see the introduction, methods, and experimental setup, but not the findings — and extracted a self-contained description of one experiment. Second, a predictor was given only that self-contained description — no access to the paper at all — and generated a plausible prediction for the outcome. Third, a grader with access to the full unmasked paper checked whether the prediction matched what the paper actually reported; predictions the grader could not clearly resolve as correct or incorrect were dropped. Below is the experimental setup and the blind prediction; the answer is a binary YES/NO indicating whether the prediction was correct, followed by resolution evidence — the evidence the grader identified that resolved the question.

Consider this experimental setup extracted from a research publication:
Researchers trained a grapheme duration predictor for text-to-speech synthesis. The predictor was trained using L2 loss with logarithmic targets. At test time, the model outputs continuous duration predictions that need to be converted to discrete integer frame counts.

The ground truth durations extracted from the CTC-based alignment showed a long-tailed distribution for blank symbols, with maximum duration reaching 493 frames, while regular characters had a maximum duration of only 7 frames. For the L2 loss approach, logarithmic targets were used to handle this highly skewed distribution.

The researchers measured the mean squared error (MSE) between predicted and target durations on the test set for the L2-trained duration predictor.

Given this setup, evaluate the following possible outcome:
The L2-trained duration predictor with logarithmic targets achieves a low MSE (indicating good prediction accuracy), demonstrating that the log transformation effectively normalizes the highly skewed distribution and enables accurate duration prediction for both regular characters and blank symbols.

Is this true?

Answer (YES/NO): NO